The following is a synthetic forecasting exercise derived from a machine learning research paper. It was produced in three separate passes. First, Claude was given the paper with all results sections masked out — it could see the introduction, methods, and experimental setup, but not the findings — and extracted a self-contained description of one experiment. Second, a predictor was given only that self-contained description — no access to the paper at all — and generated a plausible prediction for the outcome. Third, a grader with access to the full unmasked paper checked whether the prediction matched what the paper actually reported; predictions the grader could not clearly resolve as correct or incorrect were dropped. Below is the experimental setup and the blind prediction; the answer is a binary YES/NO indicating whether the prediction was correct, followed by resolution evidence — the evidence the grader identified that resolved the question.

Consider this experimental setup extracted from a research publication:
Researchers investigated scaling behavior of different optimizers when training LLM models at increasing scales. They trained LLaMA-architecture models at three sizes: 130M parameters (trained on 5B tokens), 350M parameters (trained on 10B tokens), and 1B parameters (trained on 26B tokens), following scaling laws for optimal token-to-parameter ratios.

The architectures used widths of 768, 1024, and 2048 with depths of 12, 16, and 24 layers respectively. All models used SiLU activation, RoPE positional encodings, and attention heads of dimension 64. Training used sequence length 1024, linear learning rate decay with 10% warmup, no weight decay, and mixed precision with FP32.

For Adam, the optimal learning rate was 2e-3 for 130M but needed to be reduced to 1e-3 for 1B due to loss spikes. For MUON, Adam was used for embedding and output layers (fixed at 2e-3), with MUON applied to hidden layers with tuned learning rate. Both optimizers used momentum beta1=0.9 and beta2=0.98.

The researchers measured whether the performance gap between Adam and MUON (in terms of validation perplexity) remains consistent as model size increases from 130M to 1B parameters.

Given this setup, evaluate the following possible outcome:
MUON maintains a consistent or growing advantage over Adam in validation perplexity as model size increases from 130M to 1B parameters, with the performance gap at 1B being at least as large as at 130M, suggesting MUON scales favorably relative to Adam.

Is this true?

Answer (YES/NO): NO